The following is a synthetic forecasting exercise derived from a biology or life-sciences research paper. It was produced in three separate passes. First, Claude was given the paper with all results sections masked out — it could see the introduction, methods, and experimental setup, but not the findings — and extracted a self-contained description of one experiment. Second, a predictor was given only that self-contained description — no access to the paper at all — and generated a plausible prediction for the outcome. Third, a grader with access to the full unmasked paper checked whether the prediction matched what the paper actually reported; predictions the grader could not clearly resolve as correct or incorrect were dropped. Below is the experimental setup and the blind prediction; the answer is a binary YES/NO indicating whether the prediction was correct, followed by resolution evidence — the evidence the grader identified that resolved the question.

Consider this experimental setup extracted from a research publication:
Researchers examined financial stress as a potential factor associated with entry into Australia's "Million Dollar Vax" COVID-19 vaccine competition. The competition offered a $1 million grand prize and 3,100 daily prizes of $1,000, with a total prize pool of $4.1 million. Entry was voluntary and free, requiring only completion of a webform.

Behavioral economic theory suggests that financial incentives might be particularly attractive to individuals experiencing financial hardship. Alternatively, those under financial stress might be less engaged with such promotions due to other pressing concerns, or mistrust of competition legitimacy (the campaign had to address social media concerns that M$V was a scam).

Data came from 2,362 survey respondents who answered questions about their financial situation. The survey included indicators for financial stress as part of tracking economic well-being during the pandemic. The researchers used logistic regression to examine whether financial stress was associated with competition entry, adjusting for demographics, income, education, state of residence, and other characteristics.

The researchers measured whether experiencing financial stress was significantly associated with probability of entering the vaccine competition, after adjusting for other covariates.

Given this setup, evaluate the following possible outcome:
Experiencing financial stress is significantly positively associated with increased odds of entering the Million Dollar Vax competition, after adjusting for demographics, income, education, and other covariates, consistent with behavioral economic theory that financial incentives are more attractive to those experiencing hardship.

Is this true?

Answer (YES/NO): NO